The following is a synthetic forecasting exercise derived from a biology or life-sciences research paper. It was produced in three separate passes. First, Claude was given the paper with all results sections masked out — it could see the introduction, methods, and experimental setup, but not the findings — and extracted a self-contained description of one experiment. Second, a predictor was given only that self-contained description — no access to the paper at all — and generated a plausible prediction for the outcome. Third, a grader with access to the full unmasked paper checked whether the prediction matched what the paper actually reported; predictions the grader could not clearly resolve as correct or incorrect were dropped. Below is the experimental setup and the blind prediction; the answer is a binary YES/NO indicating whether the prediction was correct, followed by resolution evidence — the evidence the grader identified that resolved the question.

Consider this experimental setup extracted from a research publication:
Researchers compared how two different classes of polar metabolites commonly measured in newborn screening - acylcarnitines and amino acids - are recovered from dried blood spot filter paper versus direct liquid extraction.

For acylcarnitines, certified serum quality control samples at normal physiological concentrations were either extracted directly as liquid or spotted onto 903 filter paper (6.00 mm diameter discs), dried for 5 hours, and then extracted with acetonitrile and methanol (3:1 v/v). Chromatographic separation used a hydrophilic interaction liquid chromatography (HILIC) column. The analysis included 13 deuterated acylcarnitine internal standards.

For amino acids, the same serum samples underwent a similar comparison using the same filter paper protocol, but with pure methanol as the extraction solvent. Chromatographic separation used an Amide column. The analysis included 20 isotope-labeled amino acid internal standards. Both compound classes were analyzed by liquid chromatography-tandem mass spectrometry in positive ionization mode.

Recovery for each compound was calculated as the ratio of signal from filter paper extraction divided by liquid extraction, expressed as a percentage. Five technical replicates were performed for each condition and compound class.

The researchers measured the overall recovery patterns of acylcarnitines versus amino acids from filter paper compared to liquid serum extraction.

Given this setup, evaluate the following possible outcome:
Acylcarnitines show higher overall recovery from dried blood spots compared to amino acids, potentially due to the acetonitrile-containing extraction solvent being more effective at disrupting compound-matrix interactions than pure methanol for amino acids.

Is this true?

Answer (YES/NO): NO